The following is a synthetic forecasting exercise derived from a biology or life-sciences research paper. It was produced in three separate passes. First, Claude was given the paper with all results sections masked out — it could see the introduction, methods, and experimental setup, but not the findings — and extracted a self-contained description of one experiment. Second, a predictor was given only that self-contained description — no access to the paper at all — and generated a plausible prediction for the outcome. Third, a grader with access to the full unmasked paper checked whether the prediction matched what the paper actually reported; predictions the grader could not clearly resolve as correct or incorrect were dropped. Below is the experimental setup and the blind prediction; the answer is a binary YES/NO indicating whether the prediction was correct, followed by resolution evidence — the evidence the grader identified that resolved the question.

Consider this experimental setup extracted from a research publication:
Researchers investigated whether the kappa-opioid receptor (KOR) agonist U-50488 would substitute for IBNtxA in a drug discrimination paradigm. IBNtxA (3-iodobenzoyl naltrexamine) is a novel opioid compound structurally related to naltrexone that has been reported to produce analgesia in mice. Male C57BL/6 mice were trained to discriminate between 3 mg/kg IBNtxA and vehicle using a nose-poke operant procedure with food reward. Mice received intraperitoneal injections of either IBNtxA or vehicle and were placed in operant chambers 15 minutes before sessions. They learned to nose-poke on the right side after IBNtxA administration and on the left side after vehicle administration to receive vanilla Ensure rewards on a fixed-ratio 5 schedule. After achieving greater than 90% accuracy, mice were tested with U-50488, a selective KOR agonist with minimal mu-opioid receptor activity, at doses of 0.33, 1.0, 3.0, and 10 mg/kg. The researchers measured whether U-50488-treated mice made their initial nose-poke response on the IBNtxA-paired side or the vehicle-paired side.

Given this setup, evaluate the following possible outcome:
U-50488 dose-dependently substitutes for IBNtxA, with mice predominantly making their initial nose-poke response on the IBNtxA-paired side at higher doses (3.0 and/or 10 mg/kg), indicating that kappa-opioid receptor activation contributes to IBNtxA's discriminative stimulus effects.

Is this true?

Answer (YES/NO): NO